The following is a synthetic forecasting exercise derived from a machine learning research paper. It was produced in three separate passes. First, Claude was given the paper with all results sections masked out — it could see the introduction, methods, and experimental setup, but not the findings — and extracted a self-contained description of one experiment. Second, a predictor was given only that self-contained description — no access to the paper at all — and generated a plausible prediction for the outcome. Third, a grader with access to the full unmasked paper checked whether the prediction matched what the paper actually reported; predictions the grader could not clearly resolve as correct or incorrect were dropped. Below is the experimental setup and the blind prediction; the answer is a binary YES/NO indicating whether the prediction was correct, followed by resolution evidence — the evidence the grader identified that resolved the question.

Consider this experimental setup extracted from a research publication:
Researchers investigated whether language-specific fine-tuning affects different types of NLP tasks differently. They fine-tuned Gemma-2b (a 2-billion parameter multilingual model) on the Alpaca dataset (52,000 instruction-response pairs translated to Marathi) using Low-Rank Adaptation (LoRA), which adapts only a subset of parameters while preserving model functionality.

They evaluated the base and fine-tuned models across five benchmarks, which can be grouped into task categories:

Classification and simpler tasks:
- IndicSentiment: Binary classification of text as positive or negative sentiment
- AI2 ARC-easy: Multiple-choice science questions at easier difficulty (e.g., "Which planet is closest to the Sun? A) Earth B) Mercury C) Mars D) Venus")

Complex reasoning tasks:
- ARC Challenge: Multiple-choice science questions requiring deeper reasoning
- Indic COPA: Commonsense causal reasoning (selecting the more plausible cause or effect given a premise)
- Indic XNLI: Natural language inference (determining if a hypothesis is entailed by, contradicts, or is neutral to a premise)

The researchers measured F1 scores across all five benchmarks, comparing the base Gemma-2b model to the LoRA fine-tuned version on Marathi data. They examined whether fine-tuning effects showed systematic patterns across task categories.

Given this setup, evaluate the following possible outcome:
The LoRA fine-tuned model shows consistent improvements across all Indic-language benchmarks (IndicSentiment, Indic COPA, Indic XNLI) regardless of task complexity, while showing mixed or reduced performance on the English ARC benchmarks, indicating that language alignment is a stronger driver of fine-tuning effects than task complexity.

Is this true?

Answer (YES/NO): NO